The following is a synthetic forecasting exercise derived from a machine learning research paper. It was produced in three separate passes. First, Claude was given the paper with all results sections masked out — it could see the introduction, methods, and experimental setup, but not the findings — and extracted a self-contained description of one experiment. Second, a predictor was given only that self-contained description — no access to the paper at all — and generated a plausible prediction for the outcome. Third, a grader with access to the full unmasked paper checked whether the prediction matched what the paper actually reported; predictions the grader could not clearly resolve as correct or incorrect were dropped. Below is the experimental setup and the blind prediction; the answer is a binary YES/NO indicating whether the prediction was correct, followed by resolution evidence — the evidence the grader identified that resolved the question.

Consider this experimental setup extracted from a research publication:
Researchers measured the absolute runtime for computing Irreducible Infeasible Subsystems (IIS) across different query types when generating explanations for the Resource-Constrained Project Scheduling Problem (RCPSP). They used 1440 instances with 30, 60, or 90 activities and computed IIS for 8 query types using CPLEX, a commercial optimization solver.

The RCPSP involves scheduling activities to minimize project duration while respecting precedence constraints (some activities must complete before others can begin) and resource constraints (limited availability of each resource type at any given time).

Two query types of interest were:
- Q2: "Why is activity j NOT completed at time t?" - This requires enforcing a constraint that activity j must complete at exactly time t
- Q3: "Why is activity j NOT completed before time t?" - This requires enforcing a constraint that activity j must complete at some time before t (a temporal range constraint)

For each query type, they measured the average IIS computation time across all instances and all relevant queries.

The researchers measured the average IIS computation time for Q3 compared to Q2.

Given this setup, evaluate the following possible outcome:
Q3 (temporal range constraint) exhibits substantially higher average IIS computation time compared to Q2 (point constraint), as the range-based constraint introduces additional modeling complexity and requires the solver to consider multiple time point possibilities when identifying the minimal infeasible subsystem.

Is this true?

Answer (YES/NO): YES